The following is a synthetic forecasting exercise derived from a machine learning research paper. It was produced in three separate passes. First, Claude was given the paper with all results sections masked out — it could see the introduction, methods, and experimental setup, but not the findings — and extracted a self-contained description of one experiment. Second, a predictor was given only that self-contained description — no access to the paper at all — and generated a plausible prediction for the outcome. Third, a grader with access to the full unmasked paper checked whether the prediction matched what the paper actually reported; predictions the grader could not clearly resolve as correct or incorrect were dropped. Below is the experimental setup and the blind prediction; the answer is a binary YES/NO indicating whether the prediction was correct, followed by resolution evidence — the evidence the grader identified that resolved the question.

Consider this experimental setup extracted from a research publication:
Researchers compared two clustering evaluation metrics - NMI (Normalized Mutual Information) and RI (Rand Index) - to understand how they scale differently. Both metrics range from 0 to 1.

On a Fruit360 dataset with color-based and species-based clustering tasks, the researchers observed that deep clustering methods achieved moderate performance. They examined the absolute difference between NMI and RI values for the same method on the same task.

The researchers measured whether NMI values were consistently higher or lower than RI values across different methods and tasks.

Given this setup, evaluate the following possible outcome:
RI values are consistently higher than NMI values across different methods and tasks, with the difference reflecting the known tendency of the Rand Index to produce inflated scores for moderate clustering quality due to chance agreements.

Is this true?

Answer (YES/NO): YES